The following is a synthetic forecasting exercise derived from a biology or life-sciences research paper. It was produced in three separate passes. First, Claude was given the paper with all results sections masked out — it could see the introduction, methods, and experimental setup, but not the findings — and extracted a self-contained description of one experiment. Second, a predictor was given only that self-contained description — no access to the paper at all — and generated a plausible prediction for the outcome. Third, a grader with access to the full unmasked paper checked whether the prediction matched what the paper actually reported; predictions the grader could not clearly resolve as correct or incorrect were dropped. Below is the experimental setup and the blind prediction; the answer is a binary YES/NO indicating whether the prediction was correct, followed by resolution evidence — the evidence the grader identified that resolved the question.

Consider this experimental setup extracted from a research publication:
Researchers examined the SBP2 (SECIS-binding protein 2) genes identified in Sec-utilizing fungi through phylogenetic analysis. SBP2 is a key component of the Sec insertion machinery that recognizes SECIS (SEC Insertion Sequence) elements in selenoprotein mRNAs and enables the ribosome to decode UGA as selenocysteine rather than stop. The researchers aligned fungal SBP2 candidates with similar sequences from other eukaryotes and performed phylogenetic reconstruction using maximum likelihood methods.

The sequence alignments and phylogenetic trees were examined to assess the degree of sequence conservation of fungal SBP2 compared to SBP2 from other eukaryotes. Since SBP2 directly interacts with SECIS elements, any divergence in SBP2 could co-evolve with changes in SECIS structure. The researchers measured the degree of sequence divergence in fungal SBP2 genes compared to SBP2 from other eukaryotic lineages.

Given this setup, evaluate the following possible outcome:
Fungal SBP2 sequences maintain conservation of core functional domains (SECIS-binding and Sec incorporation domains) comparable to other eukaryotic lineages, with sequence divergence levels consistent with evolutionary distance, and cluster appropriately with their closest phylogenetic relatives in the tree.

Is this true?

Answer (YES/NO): NO